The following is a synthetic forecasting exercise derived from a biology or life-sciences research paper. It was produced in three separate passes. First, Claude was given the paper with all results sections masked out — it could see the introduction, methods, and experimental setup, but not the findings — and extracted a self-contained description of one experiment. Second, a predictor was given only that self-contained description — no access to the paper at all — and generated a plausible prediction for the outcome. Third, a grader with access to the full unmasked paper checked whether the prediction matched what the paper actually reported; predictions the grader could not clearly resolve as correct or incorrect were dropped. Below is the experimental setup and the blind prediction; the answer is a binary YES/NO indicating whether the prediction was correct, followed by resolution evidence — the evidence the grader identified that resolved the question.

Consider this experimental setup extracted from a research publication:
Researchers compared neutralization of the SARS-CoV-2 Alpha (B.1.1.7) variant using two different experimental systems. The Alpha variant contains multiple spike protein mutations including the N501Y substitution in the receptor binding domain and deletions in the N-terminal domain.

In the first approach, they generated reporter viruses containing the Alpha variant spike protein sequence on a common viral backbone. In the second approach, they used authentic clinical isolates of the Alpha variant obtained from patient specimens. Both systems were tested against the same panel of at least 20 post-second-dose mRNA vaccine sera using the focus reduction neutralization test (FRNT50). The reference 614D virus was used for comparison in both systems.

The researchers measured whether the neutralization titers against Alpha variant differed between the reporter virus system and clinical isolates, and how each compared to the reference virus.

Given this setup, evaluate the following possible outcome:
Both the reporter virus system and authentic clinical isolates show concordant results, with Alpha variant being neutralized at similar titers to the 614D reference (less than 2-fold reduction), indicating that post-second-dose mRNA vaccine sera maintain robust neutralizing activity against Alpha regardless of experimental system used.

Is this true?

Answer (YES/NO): YES